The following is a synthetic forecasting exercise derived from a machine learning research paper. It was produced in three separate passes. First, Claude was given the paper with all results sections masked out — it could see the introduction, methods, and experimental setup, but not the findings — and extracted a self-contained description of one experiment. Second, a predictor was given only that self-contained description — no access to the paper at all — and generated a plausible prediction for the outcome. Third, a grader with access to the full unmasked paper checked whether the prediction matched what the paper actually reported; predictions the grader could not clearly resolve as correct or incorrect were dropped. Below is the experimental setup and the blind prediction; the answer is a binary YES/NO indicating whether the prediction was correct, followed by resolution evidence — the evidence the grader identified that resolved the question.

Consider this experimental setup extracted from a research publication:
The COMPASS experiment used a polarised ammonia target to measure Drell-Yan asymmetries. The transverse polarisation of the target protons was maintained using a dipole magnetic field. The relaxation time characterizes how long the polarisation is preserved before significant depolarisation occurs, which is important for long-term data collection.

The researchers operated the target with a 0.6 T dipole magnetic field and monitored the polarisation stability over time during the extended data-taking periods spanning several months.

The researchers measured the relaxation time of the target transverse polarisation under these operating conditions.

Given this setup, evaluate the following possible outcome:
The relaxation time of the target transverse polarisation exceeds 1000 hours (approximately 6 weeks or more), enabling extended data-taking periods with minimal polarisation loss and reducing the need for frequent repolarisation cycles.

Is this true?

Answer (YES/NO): NO